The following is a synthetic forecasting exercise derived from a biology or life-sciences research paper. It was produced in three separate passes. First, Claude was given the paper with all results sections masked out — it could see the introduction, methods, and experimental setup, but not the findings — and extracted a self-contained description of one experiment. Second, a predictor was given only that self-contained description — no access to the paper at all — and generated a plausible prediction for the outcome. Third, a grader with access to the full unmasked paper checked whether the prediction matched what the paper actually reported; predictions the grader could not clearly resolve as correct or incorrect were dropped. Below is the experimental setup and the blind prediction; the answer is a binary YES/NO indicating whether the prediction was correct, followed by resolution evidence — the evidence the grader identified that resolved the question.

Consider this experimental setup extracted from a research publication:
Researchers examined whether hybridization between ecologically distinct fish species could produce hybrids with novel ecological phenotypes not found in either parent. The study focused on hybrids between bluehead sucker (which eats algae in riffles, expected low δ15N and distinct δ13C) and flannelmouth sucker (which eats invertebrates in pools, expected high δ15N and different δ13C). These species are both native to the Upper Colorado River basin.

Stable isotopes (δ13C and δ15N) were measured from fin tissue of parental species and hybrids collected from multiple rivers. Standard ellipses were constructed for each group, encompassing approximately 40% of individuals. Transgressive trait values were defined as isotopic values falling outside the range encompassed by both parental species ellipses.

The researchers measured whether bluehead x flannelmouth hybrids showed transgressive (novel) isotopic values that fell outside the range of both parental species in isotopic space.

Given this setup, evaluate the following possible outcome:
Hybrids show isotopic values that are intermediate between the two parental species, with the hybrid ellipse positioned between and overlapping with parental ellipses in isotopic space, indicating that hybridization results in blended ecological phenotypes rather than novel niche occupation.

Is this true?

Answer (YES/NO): NO